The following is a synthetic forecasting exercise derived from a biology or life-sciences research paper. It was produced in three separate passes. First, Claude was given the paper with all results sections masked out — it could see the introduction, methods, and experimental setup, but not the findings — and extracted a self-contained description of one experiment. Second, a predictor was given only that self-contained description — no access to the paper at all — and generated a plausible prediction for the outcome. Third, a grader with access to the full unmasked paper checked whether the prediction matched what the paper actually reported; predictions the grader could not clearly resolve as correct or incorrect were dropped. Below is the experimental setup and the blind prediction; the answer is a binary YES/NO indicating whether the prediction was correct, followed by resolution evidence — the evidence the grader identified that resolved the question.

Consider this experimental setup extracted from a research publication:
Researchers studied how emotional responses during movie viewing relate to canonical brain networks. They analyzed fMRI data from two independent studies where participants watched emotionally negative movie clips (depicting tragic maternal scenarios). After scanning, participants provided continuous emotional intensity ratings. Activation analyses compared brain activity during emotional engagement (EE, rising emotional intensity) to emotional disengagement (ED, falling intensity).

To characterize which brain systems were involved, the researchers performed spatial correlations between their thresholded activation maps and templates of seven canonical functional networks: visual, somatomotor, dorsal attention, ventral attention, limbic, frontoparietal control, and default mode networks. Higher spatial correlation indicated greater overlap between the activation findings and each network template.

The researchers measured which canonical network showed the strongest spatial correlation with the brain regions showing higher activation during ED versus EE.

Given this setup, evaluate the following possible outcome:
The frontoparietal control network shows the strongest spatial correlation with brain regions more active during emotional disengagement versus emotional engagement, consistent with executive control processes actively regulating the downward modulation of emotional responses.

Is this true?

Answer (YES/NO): NO